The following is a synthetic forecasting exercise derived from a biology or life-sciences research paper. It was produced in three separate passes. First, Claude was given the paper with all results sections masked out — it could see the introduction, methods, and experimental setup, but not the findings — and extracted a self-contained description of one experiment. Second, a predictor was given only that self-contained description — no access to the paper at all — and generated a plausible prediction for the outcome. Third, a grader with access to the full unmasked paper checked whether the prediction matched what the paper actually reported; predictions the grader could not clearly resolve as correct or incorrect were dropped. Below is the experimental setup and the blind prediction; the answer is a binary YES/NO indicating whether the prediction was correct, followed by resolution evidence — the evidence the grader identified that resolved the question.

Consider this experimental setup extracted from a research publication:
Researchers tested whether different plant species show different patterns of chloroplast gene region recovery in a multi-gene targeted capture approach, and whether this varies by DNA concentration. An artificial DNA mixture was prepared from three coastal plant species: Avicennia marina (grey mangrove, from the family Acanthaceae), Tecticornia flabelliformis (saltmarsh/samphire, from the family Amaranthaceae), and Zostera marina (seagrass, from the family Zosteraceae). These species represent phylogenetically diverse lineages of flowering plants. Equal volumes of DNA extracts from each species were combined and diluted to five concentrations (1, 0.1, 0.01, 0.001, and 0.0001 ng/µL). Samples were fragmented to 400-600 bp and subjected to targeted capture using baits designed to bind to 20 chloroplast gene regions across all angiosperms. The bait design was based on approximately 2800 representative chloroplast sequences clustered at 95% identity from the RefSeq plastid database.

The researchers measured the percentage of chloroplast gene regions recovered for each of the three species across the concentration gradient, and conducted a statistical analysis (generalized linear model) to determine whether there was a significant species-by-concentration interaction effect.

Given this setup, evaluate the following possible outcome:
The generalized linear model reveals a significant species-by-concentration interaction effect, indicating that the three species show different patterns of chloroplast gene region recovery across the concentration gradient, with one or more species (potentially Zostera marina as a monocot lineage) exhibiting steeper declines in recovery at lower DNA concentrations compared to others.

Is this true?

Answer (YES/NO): YES